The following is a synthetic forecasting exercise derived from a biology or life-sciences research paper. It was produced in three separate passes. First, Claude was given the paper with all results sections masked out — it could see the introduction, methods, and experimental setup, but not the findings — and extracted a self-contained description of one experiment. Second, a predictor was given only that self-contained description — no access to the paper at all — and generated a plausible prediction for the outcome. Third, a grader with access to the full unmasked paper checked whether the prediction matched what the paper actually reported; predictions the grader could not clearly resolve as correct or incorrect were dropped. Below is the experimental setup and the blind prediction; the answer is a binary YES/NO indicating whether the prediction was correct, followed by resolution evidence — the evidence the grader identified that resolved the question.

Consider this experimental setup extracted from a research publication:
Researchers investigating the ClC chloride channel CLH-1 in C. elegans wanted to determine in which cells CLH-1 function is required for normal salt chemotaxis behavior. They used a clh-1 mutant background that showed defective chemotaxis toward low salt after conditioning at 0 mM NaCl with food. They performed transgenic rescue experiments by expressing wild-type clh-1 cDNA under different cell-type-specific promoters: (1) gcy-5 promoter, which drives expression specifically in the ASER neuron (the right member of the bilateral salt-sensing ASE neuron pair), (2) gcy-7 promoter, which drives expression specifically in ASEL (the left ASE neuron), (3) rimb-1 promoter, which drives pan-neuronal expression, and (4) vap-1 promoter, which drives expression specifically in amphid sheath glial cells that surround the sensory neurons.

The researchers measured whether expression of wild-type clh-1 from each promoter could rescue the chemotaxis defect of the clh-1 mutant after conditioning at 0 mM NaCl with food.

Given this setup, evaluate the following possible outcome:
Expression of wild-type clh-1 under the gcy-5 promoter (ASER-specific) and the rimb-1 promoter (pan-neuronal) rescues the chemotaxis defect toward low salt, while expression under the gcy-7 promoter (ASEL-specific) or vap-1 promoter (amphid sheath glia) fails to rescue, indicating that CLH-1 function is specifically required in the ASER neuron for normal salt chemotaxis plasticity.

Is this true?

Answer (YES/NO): YES